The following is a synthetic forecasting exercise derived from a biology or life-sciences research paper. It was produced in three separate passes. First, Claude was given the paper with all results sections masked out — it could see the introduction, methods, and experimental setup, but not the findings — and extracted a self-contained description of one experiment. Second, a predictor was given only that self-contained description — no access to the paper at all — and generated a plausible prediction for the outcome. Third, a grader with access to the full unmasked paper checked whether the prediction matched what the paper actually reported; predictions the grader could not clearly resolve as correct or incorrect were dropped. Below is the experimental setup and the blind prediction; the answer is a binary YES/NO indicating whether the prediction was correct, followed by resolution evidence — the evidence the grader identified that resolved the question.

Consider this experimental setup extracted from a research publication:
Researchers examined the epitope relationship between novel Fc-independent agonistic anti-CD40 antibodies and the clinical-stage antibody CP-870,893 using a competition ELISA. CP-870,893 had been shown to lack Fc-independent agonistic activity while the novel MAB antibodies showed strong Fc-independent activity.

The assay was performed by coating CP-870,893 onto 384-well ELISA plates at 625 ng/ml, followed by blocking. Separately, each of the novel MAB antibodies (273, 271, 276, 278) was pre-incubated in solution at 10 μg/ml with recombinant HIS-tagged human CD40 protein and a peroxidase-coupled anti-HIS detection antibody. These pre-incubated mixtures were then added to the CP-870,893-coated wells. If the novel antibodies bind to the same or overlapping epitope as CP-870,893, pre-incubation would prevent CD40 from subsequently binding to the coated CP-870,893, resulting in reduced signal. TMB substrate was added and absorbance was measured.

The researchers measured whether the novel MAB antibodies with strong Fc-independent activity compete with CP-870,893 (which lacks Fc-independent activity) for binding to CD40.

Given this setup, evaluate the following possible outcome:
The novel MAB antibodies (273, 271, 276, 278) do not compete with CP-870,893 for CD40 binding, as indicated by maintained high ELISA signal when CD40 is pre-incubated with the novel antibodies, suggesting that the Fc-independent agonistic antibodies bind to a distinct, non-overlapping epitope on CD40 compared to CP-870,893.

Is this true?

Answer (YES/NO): YES